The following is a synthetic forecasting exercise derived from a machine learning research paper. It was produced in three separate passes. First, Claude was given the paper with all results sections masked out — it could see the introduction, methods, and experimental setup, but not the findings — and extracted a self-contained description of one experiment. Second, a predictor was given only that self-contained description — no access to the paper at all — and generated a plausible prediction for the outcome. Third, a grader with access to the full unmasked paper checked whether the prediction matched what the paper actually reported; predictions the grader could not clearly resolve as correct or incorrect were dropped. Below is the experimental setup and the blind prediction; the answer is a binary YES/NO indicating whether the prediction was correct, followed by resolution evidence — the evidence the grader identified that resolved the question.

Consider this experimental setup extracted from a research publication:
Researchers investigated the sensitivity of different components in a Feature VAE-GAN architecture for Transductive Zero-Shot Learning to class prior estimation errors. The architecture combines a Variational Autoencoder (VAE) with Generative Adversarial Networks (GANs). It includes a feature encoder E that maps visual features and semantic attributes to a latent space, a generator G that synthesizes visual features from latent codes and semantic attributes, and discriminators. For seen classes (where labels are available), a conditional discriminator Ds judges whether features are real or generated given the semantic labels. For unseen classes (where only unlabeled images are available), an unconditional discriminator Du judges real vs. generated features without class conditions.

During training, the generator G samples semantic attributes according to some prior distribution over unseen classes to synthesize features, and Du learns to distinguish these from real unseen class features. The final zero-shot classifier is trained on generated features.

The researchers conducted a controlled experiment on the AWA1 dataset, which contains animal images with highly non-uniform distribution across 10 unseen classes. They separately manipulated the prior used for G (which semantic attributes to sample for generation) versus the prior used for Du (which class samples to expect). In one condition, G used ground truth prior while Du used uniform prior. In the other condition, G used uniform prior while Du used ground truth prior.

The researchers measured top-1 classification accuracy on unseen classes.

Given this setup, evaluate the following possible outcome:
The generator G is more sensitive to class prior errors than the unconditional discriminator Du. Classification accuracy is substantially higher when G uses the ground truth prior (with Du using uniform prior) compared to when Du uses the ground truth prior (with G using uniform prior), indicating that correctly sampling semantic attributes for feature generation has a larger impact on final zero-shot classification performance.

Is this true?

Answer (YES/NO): NO